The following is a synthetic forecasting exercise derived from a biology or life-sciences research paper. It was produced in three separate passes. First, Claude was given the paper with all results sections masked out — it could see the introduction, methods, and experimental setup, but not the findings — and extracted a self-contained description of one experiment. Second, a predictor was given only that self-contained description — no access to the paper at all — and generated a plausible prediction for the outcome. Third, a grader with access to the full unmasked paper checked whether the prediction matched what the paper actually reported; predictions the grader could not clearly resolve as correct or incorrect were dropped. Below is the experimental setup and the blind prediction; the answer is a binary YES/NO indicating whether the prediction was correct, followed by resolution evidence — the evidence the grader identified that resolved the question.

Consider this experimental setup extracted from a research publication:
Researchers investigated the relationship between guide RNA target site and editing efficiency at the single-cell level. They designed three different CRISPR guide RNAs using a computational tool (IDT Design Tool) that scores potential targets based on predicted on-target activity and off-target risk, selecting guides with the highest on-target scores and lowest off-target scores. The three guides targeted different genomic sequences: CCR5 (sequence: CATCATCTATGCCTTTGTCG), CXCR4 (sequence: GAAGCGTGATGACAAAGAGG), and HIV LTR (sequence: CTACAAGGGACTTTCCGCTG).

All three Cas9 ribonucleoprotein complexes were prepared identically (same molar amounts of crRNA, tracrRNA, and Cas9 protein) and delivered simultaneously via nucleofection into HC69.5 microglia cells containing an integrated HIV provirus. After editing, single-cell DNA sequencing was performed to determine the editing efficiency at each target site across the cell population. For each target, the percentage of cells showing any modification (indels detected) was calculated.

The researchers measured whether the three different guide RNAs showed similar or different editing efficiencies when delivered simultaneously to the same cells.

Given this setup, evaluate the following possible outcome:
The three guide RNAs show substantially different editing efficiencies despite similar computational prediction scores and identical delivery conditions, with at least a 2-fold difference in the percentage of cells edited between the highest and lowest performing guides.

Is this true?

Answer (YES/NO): YES